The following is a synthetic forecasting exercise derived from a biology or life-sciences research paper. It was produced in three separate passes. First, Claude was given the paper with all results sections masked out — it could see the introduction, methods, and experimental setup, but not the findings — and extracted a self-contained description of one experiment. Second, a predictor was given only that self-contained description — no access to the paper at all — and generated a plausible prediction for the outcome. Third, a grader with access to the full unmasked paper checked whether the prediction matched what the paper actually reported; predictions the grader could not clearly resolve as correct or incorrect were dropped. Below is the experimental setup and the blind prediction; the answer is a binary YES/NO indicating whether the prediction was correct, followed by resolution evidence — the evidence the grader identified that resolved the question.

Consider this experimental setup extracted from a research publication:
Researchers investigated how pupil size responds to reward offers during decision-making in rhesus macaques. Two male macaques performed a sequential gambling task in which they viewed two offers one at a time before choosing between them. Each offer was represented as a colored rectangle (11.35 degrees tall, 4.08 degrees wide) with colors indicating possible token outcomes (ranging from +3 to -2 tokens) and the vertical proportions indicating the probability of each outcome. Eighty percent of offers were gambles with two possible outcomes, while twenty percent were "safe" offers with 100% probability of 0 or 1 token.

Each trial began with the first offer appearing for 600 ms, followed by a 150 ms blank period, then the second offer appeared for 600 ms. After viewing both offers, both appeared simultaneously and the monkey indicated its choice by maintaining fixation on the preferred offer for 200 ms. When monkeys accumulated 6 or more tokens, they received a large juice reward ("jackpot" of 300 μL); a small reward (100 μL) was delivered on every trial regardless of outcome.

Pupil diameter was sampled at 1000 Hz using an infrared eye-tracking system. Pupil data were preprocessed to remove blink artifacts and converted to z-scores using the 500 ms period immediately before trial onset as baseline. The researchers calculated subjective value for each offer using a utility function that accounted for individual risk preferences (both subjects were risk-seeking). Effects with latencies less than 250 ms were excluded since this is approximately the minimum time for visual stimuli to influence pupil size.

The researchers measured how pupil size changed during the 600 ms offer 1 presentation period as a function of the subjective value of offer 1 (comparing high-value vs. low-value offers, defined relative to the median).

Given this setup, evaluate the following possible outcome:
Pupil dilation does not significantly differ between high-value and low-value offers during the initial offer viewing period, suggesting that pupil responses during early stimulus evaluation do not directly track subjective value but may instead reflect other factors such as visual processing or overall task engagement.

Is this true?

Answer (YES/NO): NO